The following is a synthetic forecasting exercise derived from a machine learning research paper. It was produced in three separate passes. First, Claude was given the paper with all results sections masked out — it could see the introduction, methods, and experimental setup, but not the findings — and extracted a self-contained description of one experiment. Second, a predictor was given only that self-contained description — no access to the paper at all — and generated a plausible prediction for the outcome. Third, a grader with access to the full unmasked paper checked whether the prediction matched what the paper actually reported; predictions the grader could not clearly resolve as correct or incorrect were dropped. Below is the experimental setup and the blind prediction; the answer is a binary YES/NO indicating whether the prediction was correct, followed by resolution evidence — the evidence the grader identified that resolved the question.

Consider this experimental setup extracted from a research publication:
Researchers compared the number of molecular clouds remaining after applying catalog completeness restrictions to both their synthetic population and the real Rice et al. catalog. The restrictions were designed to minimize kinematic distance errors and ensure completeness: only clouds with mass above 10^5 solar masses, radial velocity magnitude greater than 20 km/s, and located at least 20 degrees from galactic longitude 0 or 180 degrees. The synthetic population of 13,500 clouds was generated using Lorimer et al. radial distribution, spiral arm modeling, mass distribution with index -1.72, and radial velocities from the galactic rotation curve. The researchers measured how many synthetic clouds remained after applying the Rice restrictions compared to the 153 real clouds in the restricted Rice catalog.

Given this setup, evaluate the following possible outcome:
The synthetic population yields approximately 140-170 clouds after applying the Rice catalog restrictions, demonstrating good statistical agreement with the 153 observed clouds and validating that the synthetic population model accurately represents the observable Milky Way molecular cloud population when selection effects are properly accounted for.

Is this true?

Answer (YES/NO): YES